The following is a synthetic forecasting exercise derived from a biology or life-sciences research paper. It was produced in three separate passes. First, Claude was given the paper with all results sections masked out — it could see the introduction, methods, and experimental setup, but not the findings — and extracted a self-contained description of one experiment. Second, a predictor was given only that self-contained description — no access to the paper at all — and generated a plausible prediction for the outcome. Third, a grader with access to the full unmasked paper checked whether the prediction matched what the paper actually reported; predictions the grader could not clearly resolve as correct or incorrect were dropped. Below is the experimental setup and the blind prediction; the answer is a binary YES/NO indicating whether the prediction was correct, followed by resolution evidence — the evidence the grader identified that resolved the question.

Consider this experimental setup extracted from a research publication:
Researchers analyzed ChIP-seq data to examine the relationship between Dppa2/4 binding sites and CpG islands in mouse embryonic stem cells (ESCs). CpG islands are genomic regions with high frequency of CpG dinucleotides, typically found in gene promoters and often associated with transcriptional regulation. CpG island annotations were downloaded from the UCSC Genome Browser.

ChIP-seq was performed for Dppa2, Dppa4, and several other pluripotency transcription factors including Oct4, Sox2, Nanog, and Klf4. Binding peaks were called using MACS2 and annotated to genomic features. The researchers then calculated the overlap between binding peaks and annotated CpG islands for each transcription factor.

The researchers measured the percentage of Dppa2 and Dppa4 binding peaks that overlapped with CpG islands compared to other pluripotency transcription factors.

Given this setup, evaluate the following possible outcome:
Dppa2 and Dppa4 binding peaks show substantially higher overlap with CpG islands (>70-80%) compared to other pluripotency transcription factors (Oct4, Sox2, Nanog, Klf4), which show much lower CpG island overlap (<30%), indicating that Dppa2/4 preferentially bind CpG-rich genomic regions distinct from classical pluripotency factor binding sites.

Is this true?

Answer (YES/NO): NO